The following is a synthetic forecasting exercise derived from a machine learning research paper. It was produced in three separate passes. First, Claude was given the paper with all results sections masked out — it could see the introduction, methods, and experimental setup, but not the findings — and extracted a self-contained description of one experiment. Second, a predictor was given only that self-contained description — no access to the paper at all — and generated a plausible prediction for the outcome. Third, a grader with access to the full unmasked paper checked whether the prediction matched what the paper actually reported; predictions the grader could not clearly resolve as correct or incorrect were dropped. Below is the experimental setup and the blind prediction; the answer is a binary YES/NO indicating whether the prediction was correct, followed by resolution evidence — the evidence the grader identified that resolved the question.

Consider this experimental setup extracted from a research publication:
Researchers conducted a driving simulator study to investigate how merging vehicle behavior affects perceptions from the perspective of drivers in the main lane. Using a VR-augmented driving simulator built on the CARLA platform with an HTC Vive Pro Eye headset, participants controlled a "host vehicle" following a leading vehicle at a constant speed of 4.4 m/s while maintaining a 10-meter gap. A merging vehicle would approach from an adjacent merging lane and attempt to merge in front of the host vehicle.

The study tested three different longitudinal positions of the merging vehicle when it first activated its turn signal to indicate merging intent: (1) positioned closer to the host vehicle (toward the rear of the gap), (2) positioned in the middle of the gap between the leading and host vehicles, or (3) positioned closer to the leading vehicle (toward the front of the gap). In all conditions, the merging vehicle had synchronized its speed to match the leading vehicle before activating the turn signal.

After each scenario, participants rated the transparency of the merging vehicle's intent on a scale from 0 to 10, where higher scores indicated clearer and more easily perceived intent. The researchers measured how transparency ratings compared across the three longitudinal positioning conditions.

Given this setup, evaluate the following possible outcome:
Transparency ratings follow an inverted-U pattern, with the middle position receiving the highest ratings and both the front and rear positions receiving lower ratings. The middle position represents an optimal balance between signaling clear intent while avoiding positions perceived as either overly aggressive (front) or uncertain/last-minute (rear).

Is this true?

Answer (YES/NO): NO